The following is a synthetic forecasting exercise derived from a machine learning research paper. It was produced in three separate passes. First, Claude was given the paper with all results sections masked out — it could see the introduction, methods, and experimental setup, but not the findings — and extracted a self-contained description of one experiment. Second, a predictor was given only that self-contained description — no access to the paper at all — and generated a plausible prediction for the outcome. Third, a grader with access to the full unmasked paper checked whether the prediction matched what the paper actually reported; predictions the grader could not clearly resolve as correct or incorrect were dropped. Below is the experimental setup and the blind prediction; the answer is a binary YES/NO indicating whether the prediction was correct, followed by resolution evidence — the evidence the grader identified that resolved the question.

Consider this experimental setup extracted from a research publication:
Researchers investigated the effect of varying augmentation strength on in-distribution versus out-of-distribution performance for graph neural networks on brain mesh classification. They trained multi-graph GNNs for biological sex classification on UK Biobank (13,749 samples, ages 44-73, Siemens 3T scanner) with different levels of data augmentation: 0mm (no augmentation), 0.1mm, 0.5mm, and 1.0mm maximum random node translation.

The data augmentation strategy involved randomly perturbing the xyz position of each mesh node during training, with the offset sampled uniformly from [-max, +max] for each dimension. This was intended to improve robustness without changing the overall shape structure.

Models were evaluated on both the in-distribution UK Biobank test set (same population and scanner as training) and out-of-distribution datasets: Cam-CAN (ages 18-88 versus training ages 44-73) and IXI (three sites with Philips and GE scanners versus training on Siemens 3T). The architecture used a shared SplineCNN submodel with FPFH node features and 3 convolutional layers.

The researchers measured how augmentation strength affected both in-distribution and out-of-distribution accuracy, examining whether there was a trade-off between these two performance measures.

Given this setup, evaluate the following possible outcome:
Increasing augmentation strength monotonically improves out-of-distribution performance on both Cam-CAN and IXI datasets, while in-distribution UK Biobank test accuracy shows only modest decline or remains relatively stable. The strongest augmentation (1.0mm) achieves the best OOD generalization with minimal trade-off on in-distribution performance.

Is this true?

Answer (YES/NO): NO